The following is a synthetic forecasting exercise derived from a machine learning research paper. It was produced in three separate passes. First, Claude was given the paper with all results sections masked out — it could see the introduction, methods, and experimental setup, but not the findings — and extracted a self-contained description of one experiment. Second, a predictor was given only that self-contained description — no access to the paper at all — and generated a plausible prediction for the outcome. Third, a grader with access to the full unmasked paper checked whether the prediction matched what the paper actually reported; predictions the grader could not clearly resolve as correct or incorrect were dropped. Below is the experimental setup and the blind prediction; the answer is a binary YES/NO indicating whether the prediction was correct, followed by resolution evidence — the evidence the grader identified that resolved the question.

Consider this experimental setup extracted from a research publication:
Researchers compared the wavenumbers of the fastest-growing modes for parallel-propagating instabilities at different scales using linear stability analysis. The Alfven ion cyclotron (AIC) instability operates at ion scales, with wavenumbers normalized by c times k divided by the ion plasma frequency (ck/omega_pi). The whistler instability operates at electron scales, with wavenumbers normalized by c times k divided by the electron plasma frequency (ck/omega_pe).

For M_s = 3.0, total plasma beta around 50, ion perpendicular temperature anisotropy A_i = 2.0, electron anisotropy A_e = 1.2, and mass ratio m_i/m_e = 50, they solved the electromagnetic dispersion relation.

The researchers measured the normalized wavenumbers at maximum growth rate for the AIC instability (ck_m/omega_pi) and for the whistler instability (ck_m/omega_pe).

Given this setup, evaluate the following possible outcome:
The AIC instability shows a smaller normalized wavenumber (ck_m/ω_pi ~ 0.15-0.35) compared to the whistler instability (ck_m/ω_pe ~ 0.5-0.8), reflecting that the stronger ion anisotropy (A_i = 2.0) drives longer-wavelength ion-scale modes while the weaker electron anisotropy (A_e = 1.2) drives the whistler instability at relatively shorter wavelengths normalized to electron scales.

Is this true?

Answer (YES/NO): NO